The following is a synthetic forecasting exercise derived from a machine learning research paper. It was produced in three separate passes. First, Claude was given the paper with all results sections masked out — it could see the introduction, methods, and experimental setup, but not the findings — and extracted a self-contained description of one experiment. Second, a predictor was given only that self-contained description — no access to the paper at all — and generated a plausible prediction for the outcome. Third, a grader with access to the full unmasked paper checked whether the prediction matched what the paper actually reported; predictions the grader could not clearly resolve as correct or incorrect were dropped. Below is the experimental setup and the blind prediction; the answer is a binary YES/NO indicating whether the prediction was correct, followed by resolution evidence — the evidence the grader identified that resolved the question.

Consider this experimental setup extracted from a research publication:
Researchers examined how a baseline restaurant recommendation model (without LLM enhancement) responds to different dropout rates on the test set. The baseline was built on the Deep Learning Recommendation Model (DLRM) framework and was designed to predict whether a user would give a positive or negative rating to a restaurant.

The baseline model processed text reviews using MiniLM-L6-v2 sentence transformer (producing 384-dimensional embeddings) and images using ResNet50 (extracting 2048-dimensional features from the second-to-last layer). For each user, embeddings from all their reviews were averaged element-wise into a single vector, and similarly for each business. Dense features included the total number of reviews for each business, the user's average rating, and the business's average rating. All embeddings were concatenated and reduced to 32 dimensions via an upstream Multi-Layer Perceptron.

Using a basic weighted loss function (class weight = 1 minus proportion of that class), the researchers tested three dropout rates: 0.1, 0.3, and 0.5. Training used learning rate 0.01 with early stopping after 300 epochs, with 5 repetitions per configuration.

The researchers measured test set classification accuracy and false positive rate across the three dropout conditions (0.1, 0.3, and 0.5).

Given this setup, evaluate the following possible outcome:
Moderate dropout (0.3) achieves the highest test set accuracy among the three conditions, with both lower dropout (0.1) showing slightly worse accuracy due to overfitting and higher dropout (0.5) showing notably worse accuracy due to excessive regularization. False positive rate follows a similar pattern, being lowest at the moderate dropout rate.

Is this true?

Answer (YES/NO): NO